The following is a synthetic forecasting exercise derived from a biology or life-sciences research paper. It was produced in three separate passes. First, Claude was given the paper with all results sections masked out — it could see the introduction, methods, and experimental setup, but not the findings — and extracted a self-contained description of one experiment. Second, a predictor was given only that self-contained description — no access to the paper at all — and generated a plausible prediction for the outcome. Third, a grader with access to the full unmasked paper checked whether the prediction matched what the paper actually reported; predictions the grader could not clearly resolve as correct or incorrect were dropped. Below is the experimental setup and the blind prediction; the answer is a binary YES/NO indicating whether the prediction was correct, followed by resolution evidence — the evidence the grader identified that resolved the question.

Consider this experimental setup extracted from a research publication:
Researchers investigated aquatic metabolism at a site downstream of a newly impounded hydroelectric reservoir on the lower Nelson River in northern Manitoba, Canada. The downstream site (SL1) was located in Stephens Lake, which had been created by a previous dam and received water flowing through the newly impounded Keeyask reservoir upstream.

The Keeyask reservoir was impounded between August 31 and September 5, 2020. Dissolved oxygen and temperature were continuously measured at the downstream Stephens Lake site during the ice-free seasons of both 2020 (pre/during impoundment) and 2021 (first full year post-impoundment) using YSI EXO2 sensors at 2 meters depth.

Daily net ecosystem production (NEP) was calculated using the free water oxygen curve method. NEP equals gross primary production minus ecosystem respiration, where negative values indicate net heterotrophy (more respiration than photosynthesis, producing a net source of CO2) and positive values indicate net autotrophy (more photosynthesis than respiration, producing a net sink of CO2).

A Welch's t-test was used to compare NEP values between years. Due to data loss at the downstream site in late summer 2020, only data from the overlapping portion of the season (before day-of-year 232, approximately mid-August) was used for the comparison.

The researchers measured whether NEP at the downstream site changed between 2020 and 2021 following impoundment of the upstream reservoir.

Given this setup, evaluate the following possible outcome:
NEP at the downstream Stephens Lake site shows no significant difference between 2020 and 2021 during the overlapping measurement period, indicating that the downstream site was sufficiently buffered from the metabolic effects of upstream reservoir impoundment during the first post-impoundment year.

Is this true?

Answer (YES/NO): NO